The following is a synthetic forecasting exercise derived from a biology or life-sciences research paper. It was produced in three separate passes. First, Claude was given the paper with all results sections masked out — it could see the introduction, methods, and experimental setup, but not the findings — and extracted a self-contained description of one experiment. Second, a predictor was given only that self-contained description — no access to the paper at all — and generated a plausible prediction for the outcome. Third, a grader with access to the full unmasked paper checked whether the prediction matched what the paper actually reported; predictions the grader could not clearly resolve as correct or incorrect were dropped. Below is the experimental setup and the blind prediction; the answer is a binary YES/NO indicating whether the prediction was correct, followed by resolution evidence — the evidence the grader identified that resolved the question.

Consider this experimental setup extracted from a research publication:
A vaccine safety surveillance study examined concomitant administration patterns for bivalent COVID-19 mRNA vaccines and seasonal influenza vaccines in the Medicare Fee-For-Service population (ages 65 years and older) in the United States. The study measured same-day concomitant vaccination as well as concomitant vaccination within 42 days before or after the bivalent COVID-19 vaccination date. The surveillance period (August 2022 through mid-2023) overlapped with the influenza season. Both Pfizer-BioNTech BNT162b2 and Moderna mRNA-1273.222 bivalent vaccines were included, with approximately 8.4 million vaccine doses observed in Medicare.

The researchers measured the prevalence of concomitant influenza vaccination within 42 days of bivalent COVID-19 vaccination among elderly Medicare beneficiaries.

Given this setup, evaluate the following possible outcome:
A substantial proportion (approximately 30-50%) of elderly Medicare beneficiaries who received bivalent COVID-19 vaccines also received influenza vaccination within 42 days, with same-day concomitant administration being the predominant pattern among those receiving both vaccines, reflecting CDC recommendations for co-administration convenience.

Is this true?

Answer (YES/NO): NO